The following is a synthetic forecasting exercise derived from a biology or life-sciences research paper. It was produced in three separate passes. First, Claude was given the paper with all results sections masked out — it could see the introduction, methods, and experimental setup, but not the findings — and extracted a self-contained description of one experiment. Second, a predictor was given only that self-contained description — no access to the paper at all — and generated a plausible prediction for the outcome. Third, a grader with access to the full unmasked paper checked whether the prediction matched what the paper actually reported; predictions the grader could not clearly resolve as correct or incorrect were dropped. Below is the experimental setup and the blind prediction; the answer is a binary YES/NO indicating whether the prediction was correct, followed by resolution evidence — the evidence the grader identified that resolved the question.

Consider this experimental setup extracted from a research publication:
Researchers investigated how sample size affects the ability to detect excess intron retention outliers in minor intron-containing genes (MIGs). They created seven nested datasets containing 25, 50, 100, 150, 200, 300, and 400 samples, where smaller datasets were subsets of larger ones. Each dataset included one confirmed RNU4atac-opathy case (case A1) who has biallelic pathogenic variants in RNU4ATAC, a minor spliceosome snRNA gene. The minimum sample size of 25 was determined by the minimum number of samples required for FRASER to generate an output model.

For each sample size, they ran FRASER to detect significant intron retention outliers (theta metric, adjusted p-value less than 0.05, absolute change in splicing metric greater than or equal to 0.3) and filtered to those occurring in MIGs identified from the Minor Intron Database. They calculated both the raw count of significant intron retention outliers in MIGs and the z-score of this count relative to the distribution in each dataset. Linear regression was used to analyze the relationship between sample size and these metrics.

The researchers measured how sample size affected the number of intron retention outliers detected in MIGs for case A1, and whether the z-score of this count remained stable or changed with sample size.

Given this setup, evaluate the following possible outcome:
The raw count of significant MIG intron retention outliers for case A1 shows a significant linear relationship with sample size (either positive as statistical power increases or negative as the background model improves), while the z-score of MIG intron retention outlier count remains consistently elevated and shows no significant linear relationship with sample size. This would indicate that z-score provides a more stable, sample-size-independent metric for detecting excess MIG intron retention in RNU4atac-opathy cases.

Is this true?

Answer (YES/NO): NO